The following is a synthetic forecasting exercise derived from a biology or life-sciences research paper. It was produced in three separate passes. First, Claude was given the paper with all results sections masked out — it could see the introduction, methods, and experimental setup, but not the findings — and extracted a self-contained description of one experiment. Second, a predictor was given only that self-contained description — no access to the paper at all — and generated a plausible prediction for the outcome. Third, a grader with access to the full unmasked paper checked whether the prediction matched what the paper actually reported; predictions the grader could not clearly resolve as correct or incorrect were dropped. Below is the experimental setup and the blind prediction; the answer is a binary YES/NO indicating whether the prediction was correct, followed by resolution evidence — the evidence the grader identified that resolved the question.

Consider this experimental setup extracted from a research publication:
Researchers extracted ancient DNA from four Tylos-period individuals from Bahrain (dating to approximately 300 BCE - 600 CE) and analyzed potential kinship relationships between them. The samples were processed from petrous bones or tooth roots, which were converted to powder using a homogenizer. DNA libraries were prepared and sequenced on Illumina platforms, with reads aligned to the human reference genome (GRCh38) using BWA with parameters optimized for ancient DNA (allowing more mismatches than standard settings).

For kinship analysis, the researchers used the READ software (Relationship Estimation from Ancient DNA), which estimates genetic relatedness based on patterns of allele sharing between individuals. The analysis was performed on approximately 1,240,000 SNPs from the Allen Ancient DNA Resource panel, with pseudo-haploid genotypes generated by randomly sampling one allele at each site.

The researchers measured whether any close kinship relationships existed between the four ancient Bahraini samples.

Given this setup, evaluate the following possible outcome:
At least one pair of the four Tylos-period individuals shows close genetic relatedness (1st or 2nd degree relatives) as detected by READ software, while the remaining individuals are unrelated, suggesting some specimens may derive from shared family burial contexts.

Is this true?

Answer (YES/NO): NO